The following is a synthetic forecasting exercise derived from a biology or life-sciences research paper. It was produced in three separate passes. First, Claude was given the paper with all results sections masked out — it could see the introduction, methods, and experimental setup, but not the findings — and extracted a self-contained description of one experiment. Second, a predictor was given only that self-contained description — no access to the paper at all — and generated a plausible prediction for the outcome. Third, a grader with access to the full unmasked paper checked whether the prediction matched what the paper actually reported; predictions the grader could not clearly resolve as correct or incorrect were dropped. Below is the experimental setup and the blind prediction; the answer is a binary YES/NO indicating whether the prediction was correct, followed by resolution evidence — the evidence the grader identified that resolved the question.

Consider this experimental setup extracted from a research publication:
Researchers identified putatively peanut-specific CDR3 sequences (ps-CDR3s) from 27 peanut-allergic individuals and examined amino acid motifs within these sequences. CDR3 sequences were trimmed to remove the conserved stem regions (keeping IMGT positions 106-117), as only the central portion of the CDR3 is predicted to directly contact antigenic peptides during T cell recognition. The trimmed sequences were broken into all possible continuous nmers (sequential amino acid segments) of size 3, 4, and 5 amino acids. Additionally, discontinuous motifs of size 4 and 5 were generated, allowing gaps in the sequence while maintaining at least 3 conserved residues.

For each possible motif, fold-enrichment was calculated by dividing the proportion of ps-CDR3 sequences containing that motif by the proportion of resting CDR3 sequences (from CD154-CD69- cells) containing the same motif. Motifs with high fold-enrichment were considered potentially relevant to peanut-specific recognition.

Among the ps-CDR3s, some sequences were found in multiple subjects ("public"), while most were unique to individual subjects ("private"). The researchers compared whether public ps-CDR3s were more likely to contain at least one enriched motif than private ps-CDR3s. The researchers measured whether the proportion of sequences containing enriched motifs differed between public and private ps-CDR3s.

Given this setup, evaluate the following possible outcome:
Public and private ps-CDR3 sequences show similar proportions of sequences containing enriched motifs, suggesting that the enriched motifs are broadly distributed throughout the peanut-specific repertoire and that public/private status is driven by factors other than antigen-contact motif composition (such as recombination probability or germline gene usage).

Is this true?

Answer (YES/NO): NO